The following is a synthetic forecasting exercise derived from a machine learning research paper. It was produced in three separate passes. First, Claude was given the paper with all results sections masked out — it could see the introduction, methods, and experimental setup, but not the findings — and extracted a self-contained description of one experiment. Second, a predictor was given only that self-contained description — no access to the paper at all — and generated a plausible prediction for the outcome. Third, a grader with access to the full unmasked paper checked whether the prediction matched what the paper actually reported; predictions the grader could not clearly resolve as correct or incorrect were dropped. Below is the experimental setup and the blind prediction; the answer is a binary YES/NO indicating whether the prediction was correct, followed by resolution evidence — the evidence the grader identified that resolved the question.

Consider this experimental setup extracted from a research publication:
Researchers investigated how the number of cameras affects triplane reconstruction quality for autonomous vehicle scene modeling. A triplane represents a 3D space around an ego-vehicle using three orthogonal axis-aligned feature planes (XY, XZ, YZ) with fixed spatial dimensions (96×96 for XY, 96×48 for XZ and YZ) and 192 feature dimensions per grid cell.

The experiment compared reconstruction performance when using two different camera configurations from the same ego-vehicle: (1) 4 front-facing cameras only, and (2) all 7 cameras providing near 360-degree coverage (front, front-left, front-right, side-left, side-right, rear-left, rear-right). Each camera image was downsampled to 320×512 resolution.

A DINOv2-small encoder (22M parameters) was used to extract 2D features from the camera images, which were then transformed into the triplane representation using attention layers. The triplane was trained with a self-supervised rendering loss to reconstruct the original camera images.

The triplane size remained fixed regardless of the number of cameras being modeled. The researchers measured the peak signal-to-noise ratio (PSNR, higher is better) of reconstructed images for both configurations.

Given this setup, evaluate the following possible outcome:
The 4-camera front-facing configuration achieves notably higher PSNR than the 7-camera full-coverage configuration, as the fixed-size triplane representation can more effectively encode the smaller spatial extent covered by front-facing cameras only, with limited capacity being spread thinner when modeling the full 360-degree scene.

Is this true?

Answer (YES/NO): NO